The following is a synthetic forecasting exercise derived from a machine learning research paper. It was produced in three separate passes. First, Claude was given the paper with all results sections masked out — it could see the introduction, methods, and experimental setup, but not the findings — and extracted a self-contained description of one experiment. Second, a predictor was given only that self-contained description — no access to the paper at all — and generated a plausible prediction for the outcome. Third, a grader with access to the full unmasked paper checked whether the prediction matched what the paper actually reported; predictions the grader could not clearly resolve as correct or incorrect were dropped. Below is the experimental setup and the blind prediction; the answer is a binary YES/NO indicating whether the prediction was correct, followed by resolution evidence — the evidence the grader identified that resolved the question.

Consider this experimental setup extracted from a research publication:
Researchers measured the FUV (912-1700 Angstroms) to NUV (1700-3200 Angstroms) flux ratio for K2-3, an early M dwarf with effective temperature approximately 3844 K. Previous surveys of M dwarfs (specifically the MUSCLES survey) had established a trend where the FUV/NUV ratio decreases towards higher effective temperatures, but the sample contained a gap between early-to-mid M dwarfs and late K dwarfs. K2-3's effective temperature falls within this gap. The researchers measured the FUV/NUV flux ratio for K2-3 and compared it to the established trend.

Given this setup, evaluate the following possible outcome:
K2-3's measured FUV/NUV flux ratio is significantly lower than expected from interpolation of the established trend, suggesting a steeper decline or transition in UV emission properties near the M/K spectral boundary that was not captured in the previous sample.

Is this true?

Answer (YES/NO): NO